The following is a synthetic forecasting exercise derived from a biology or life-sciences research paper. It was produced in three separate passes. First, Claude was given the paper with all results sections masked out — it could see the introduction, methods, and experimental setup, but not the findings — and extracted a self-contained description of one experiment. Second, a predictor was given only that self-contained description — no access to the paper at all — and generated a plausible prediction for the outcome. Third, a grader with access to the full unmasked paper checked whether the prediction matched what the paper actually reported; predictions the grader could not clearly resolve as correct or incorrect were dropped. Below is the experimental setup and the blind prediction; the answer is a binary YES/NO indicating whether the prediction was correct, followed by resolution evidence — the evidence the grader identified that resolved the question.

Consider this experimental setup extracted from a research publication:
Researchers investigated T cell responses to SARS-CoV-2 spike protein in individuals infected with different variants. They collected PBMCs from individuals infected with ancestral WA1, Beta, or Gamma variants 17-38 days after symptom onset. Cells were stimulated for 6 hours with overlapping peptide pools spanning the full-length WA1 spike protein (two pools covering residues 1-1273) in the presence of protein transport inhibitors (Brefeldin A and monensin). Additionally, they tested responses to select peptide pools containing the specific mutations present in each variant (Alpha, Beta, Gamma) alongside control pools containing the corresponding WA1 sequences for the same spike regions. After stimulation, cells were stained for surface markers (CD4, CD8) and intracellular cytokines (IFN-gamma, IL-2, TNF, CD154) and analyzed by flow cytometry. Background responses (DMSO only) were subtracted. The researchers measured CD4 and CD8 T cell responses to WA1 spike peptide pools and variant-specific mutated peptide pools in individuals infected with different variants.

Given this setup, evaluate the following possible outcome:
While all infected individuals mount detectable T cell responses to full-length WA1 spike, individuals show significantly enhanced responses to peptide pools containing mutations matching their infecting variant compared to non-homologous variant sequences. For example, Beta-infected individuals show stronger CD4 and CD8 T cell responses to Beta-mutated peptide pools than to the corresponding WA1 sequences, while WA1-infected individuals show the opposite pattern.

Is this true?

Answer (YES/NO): NO